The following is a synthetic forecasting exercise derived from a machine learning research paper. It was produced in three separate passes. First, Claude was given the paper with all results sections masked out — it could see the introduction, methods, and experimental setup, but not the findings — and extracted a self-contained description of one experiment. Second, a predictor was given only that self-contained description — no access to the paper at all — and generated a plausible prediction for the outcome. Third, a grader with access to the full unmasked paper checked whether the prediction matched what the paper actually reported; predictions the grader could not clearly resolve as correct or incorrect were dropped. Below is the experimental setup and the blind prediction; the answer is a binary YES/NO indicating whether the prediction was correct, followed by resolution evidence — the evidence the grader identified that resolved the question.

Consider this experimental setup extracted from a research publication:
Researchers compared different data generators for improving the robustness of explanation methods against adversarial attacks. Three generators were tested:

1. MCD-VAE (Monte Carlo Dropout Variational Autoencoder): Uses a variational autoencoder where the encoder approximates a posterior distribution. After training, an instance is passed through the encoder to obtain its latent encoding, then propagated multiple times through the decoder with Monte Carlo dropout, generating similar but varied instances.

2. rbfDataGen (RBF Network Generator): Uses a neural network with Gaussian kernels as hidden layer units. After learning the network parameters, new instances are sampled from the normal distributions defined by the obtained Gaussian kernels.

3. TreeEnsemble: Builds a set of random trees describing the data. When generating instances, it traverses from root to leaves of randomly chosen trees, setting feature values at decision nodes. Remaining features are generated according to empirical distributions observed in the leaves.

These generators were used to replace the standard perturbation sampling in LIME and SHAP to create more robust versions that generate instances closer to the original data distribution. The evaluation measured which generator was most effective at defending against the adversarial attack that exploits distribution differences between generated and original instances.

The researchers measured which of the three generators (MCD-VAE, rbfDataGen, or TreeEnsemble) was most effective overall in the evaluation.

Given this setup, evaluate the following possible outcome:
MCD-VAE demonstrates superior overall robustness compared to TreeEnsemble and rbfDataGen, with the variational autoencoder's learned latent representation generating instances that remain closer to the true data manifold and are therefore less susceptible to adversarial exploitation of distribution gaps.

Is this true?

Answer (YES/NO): NO